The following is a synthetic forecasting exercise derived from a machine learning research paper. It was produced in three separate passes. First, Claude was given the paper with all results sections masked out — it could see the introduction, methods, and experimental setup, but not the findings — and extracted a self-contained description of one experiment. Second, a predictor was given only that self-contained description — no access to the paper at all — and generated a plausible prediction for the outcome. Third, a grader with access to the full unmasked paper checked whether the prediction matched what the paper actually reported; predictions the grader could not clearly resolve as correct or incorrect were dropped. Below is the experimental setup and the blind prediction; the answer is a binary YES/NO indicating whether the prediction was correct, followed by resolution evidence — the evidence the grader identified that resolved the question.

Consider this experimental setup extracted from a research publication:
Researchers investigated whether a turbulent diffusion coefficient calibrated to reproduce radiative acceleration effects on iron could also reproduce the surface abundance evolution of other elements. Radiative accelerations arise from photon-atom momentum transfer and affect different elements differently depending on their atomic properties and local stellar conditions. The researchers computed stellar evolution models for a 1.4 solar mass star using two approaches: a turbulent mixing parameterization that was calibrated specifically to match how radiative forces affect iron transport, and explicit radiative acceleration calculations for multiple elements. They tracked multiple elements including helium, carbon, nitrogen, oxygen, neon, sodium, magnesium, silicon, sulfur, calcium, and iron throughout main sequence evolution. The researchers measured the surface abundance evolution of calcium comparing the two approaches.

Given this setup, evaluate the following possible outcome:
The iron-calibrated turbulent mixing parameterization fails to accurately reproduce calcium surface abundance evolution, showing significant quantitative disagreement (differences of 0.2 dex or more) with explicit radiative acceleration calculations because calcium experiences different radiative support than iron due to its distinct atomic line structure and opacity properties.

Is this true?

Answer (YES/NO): YES